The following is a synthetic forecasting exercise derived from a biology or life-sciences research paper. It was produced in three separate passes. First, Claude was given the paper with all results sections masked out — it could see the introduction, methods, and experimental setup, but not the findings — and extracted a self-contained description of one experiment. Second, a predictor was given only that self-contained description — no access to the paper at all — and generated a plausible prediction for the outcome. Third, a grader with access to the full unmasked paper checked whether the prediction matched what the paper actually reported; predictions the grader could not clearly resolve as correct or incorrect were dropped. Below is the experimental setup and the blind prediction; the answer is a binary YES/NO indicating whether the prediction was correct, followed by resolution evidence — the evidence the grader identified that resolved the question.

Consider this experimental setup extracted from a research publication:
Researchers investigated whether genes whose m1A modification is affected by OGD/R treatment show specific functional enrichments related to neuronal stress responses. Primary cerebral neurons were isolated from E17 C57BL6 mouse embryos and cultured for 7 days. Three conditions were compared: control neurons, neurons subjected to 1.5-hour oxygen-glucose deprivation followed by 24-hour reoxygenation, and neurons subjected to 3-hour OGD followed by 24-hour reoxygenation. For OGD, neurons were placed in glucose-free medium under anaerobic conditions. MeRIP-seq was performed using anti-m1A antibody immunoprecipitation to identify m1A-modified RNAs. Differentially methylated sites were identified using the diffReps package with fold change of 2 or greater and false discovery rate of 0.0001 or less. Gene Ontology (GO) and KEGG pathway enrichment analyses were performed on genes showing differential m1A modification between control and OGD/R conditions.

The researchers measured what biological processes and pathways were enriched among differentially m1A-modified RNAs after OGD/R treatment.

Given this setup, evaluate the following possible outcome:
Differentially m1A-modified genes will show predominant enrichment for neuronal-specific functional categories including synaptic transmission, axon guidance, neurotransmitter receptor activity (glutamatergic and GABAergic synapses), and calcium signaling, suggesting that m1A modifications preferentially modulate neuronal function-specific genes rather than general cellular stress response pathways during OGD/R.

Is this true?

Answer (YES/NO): YES